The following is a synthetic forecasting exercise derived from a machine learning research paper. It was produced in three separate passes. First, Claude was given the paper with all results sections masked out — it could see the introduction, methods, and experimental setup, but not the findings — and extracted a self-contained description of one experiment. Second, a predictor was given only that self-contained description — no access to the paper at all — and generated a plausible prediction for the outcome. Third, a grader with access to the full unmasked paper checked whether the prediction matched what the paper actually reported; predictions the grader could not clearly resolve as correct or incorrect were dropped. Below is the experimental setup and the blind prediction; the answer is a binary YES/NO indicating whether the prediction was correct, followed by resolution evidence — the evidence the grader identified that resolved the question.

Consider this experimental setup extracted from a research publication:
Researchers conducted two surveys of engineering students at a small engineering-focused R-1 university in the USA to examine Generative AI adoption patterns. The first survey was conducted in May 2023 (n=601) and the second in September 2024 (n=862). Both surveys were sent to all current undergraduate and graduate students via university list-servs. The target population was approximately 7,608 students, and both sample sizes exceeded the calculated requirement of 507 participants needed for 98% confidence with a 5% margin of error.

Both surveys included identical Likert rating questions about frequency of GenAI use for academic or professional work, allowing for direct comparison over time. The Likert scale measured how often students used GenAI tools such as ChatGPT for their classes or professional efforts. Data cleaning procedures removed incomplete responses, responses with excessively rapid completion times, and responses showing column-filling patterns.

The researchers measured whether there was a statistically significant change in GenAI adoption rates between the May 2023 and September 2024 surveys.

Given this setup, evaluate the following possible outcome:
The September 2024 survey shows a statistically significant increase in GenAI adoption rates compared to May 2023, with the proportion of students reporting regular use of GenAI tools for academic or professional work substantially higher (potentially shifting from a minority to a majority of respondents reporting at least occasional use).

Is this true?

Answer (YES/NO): YES